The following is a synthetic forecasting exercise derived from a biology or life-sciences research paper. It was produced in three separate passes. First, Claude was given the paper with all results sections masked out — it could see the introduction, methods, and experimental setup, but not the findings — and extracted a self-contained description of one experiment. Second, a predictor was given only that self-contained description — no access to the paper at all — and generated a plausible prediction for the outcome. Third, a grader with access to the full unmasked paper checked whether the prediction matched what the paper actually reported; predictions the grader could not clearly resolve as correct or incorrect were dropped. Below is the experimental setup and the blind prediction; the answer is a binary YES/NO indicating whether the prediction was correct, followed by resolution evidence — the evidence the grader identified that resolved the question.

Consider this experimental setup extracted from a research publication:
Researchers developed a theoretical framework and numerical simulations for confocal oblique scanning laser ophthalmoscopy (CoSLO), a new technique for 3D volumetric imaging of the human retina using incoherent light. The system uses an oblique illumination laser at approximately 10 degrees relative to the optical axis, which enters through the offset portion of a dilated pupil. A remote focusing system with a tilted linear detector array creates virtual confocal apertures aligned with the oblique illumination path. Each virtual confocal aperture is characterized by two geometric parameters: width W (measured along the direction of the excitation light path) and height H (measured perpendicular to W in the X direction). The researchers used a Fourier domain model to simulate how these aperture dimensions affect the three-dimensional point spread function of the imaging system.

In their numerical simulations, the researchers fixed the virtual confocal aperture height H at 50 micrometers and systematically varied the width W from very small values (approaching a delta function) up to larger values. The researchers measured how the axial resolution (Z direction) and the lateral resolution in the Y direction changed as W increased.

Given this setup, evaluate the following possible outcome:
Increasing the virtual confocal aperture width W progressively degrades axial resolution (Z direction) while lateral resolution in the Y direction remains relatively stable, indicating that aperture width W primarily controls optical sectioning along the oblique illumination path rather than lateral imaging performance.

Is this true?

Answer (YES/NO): NO